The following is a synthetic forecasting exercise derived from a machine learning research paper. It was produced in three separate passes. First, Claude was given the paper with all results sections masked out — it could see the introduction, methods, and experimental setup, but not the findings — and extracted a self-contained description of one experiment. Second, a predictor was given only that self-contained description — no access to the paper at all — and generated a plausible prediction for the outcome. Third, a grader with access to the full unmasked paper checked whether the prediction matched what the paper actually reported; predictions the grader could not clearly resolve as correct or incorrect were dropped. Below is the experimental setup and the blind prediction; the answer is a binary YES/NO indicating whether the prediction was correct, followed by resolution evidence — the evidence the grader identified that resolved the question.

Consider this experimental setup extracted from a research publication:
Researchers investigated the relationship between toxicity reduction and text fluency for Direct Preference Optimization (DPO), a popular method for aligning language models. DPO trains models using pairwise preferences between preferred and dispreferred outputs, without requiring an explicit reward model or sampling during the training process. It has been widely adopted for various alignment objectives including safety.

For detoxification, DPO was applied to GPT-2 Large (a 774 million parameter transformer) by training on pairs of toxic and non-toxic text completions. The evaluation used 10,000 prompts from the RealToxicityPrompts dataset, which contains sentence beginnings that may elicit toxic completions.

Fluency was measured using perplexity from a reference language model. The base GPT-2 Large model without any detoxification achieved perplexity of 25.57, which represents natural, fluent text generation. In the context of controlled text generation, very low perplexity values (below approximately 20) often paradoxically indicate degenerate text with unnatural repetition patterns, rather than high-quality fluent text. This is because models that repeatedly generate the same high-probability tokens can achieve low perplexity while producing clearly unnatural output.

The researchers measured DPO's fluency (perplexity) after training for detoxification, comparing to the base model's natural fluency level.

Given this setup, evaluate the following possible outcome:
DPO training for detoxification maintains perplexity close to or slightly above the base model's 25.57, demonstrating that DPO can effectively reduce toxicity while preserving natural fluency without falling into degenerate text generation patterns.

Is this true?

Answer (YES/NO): NO